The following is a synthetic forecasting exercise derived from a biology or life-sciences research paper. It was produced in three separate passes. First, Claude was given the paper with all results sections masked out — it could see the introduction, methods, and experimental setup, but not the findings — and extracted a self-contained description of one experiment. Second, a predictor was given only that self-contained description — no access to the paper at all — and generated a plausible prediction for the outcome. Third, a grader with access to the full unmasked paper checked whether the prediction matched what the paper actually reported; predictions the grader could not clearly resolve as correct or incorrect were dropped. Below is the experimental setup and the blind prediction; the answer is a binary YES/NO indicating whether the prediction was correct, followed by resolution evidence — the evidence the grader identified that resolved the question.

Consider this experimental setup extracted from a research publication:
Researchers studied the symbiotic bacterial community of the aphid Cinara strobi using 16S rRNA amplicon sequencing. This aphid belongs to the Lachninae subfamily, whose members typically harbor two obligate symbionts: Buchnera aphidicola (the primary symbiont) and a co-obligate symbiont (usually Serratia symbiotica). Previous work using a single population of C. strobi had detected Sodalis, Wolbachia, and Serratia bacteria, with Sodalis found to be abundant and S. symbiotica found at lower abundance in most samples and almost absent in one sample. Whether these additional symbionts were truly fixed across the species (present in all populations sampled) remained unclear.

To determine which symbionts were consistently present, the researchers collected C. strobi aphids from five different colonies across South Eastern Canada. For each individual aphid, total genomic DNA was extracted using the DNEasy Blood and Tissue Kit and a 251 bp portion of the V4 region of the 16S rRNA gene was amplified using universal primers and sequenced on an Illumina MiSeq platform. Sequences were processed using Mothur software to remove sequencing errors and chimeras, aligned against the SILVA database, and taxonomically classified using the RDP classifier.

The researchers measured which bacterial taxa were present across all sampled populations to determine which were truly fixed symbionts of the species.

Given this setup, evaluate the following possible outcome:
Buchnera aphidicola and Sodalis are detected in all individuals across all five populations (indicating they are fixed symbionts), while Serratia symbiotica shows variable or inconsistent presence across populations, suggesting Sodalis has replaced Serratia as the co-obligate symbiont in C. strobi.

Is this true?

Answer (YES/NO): NO